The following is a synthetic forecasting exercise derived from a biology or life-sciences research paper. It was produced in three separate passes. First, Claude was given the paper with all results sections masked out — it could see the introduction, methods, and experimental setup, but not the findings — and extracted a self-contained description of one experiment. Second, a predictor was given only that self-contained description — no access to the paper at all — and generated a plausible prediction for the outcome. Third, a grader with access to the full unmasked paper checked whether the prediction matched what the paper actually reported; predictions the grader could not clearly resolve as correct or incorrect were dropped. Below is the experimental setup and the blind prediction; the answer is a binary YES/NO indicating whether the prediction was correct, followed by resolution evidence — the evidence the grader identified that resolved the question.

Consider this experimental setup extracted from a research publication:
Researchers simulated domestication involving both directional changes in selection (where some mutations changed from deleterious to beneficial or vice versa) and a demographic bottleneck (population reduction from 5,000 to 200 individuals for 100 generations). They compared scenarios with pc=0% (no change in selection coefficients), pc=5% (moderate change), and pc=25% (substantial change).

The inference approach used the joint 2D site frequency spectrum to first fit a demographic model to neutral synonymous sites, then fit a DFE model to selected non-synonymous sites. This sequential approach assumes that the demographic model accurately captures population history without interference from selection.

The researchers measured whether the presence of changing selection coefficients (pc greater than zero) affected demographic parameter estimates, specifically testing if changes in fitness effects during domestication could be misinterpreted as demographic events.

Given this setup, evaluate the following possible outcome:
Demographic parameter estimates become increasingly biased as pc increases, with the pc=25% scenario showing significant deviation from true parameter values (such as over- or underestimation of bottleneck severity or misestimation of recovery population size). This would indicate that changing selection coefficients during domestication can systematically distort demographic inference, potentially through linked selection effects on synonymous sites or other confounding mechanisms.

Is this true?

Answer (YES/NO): NO